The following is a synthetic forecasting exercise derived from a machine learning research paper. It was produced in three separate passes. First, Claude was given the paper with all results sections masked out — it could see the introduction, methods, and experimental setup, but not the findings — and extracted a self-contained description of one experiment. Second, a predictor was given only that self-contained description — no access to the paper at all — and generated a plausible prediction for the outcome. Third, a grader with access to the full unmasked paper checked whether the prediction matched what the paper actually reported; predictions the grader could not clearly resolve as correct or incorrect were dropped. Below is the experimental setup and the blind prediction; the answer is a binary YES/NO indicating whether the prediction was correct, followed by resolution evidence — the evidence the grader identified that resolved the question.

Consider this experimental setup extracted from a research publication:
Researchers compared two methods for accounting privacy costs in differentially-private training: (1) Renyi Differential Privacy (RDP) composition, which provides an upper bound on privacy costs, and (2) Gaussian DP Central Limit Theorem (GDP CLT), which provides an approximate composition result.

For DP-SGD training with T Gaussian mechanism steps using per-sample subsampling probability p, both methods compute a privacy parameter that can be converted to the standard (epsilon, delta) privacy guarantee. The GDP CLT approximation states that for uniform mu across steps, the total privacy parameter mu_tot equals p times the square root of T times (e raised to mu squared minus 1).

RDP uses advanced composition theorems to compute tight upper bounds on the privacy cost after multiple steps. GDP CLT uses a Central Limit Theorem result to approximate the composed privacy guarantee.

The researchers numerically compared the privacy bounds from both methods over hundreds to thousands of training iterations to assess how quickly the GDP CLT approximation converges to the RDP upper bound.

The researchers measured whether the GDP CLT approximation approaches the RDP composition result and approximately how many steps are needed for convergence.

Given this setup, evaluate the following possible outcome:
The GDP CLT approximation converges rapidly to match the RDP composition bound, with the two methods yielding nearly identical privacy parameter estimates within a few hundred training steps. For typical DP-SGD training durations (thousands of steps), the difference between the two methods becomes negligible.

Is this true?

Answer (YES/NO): YES